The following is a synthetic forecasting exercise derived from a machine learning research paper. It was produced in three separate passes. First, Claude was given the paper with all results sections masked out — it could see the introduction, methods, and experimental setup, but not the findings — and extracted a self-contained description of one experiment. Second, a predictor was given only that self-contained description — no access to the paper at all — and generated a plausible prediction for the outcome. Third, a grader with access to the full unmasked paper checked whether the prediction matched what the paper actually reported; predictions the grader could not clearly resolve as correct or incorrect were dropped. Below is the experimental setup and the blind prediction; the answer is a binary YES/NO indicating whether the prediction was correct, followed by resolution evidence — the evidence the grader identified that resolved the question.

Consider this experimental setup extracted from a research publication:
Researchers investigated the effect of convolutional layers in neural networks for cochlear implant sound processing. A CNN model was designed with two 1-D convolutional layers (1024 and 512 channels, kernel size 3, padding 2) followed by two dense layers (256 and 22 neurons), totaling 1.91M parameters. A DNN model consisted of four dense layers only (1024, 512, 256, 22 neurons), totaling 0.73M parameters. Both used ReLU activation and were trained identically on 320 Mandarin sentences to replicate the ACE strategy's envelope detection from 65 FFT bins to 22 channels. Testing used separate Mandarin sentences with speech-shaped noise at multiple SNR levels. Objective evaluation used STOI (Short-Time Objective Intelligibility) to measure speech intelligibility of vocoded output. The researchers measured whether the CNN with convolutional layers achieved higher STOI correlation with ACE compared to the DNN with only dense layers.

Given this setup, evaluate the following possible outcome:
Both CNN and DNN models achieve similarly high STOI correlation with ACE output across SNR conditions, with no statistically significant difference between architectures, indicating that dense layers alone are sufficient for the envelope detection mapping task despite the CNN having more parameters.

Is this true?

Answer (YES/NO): YES